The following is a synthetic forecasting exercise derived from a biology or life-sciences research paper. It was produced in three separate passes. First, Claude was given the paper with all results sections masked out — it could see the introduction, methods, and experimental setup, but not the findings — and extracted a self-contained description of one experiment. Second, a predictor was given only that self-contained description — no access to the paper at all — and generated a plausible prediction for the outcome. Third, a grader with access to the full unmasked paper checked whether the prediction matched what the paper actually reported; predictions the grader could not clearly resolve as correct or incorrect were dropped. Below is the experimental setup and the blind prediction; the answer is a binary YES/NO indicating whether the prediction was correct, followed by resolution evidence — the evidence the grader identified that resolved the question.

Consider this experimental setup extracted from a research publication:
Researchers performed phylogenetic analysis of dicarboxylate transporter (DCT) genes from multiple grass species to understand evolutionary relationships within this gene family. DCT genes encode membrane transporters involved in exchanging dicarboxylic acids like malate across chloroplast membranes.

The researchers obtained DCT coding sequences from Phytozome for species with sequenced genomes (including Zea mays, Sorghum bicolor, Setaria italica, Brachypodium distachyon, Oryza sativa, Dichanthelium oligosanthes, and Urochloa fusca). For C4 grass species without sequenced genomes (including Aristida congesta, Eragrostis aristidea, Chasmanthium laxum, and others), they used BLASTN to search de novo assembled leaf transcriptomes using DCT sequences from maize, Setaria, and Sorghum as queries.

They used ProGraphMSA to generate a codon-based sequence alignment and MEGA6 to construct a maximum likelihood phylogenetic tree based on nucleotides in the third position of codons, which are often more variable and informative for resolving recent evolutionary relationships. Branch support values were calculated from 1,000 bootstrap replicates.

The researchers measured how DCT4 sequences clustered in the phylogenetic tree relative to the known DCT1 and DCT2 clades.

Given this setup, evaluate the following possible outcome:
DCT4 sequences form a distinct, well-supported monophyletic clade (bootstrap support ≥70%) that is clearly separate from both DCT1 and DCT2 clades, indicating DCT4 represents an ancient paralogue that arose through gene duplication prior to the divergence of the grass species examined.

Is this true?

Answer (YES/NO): NO